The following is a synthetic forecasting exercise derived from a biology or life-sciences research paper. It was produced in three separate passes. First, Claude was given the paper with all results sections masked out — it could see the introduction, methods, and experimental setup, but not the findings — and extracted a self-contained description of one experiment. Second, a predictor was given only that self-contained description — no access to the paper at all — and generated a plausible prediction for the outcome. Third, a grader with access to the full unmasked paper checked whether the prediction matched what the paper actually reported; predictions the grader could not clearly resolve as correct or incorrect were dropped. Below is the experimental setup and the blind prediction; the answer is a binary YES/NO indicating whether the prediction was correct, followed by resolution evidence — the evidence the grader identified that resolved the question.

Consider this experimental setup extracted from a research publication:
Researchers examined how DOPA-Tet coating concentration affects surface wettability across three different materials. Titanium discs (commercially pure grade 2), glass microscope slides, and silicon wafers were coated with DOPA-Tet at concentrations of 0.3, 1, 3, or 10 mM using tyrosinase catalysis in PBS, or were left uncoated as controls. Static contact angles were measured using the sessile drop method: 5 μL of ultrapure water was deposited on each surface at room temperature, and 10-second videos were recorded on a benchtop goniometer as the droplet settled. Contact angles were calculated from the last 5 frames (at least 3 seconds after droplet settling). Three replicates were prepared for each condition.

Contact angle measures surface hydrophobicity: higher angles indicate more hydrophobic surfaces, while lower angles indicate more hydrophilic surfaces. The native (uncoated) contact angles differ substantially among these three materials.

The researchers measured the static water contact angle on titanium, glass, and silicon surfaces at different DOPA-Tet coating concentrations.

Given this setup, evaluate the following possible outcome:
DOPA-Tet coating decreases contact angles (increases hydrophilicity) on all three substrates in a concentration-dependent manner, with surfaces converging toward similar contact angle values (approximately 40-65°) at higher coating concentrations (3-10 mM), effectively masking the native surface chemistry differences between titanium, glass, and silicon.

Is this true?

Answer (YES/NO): NO